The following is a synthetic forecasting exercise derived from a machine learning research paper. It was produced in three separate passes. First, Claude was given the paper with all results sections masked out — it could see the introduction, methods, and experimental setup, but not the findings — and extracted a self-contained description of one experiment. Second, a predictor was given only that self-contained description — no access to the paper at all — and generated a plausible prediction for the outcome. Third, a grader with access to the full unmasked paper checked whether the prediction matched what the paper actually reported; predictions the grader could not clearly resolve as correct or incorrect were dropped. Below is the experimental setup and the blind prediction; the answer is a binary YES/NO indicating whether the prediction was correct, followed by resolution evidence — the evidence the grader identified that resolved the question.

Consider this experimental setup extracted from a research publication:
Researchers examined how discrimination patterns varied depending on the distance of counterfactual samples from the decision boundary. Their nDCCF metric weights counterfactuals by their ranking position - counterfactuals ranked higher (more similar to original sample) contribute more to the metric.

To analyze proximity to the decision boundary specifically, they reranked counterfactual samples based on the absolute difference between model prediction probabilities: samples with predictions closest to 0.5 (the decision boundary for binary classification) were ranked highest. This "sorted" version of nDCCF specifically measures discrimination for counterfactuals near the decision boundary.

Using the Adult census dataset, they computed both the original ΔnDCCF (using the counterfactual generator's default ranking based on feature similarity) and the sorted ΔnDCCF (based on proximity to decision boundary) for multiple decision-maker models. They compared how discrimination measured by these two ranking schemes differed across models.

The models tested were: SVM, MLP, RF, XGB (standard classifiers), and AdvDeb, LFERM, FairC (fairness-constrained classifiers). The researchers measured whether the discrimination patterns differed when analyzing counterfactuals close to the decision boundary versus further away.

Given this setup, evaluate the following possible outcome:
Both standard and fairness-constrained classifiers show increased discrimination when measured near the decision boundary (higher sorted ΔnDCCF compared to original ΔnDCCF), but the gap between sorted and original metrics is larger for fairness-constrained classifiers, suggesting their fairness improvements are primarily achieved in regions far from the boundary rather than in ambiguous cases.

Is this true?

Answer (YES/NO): NO